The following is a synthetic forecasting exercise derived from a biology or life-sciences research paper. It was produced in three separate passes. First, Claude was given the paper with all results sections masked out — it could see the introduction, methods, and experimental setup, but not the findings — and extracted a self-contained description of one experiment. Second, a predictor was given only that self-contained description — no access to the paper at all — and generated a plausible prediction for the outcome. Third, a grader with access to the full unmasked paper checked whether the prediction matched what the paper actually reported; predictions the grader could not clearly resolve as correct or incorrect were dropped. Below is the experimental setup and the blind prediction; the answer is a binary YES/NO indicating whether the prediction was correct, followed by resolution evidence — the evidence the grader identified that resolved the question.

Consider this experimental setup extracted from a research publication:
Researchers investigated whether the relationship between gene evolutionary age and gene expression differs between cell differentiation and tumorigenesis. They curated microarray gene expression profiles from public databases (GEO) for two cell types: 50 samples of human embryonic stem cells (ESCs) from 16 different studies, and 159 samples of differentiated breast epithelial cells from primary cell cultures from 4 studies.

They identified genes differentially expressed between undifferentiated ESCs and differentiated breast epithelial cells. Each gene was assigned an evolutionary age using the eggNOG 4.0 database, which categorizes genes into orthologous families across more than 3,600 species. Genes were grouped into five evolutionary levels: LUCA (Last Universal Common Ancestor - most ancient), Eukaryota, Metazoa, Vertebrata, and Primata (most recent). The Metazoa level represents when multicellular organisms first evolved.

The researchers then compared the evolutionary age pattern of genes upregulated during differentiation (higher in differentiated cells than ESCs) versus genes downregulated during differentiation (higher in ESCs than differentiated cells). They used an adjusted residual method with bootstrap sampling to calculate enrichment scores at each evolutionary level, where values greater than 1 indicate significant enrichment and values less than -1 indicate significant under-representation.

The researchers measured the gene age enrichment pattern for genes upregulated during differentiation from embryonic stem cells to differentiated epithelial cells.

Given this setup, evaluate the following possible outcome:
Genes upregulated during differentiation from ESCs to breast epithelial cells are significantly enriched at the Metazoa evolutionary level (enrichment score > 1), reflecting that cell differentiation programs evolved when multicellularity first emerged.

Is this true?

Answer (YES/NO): YES